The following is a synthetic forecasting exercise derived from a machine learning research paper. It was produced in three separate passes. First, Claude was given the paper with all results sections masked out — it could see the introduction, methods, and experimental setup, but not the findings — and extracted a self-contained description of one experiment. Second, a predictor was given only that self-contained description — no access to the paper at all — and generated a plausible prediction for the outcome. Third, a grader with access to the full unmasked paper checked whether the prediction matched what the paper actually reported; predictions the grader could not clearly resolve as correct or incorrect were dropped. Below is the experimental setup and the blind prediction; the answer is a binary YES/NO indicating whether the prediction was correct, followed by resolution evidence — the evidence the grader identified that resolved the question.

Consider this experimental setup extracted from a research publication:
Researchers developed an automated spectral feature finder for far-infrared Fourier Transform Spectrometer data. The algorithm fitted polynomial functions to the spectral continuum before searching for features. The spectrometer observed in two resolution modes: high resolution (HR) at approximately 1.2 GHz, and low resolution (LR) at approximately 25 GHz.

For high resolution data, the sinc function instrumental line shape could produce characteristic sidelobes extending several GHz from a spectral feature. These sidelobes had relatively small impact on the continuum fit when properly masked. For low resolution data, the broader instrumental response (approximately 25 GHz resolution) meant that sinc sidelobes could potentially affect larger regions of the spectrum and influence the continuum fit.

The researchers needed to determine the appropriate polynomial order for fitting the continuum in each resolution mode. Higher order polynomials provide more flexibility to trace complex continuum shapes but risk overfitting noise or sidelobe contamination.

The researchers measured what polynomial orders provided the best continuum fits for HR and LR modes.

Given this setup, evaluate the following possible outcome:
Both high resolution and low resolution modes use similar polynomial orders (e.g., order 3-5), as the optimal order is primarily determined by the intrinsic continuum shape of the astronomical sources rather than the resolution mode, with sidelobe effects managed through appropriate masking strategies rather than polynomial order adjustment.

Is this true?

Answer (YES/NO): NO